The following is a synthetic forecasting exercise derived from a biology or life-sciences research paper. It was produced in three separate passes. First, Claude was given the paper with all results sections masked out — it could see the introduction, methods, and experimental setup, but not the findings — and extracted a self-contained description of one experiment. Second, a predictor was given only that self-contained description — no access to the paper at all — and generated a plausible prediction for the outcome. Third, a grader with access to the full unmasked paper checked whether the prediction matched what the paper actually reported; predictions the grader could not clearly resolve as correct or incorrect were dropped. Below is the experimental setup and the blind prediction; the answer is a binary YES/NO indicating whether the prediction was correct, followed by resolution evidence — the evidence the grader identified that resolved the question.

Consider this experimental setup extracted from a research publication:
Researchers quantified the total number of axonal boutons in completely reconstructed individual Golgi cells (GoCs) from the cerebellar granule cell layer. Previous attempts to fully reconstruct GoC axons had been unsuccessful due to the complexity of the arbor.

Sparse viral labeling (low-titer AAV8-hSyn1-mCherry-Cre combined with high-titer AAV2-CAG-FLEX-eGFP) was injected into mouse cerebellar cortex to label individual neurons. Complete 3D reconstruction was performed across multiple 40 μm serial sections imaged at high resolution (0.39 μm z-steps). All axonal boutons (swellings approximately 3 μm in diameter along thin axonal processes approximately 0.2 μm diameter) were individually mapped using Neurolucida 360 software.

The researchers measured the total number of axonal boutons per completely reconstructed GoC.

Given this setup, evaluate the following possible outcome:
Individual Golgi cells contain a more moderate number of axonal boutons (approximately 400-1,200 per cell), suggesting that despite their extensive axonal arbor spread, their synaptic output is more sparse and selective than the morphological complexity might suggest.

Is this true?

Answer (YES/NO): NO